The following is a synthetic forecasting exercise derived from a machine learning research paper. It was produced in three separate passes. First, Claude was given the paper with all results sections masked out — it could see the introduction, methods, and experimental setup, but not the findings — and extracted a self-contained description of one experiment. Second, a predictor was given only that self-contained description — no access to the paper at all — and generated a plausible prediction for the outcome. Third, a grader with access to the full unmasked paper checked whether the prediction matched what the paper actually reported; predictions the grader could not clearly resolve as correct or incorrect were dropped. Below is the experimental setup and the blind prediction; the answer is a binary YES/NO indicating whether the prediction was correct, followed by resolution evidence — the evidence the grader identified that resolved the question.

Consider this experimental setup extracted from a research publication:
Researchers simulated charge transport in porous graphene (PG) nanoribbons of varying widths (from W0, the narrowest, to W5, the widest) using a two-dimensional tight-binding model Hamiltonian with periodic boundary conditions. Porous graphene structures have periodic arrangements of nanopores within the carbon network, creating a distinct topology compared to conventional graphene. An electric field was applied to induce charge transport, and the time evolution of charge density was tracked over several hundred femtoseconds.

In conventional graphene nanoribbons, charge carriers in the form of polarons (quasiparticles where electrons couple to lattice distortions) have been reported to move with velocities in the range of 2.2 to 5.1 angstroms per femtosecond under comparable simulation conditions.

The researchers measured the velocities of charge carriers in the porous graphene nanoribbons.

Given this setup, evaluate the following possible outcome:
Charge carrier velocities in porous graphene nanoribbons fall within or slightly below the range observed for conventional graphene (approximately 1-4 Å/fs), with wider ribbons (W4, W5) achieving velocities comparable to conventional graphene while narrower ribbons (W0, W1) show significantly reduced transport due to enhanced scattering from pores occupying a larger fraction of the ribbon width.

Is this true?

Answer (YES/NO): NO